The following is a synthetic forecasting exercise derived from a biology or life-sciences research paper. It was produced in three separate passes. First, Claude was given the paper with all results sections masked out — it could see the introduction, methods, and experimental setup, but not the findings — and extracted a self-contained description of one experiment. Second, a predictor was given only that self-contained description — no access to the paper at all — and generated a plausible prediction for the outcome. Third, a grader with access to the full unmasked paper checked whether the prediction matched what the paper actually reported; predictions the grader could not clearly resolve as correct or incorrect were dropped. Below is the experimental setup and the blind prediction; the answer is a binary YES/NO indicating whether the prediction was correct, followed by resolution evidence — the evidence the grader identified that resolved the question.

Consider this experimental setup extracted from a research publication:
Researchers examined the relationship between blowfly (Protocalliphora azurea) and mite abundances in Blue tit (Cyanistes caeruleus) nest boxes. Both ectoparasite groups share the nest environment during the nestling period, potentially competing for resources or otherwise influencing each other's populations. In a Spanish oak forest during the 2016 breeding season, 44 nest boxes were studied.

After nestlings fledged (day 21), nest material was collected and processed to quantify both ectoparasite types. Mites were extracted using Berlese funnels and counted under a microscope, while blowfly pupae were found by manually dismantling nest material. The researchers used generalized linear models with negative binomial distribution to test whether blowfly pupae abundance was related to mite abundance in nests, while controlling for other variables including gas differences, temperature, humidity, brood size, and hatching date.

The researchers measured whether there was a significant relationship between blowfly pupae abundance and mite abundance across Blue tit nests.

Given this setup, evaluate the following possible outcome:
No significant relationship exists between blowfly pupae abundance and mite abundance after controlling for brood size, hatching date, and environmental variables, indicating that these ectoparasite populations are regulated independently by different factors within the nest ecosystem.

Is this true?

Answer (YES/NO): NO